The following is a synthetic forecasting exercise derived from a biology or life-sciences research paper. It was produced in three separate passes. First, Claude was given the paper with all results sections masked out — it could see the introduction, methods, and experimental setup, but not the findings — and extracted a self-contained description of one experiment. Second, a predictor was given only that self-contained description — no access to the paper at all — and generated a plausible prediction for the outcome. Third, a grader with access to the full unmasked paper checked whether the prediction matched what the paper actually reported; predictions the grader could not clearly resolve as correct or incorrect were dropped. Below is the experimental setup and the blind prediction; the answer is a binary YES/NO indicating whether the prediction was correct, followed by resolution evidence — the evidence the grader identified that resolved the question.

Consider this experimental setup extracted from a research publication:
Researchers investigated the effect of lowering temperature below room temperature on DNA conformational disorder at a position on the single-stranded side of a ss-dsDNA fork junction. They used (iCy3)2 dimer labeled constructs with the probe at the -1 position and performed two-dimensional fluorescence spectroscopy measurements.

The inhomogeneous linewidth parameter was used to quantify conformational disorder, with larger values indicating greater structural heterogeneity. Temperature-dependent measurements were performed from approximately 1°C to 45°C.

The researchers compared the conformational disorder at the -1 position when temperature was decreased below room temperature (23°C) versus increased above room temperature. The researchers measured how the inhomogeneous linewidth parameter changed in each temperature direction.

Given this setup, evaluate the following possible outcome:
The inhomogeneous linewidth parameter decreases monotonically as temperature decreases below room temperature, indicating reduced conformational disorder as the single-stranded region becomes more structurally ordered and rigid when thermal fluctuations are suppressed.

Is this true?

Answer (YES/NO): NO